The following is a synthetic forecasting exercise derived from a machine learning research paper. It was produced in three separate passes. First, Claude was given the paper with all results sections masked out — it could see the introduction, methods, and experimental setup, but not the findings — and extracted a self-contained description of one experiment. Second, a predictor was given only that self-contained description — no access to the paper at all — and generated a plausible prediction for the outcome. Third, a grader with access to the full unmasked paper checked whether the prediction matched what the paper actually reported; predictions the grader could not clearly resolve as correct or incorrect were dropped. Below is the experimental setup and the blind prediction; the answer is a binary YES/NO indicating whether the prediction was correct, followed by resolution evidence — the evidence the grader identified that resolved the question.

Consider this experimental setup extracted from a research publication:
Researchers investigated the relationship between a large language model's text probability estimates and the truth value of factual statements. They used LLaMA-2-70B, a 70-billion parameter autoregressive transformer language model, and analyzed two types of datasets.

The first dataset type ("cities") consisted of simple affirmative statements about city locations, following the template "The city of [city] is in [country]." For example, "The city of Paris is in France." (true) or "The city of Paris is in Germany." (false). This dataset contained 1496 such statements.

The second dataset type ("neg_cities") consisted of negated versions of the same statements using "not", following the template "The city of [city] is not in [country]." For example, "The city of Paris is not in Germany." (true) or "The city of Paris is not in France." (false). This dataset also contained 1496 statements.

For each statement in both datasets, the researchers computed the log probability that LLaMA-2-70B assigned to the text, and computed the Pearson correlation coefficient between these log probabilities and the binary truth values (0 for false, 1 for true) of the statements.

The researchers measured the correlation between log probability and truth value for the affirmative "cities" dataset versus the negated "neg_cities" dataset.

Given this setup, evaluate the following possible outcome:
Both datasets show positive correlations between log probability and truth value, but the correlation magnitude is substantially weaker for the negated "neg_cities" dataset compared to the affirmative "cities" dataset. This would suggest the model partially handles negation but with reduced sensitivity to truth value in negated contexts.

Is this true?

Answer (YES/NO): NO